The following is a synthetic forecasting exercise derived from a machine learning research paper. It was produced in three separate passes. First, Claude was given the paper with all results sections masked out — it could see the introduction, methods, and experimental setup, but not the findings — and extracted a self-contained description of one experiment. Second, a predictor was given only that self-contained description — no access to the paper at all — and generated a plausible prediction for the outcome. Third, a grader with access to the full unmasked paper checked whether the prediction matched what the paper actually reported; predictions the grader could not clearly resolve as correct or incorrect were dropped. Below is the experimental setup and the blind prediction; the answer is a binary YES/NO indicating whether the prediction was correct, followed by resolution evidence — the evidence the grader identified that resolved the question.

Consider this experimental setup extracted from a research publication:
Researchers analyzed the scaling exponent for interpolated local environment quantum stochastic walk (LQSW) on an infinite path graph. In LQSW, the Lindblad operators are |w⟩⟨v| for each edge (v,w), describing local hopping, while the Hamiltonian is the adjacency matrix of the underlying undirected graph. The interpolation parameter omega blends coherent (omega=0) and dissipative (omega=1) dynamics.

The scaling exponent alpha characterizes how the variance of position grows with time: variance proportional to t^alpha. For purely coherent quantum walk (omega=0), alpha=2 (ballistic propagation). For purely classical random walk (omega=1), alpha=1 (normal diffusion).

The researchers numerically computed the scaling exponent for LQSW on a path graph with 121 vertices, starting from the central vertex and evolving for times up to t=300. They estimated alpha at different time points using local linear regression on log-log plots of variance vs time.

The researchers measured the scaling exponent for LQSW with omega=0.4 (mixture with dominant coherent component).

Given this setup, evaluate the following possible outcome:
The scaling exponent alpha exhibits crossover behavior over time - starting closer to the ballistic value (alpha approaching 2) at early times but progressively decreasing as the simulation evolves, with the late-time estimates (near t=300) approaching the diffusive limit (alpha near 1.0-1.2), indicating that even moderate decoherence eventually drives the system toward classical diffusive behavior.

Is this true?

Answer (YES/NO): NO